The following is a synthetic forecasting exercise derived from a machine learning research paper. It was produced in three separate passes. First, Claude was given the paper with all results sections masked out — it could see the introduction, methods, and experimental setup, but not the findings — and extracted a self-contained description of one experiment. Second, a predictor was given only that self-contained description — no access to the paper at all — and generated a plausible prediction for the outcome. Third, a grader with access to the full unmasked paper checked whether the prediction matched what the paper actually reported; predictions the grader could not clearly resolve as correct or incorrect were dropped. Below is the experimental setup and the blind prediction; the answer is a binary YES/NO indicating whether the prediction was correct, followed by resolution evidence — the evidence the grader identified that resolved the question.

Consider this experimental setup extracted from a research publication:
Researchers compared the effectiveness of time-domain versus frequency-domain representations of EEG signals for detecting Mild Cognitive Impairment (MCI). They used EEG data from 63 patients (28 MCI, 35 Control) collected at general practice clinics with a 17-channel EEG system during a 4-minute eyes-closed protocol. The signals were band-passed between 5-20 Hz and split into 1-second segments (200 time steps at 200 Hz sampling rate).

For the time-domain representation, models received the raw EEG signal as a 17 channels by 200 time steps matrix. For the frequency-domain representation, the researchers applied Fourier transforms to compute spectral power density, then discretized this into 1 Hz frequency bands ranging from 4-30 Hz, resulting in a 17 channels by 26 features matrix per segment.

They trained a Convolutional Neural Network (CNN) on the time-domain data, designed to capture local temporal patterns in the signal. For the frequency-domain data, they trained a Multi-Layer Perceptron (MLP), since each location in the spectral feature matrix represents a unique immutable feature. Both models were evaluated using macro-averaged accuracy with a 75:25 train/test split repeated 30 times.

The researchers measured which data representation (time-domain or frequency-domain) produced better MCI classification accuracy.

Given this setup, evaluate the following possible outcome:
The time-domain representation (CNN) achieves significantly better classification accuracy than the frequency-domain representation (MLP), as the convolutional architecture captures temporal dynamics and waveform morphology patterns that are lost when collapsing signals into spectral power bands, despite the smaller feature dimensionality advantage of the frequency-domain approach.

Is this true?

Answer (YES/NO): YES